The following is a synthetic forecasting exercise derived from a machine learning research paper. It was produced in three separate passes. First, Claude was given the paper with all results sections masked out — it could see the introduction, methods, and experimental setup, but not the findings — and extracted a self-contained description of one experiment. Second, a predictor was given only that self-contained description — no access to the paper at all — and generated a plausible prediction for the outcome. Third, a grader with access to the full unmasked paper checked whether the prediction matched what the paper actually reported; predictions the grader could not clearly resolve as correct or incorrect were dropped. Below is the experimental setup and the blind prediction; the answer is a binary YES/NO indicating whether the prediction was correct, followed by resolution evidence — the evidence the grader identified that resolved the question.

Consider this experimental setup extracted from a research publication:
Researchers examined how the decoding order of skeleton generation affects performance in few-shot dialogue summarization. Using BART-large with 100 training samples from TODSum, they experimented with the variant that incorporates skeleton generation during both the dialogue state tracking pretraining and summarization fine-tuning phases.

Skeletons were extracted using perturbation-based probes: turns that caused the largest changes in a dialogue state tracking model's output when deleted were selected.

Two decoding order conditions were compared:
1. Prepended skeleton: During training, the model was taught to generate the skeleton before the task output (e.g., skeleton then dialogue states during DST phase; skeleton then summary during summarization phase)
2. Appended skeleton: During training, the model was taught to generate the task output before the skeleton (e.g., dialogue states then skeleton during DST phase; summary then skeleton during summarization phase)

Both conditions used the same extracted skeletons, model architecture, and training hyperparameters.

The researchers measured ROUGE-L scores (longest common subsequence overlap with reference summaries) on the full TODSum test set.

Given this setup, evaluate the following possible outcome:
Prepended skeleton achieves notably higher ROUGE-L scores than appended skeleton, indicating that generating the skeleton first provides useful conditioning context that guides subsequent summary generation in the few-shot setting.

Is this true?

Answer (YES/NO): NO